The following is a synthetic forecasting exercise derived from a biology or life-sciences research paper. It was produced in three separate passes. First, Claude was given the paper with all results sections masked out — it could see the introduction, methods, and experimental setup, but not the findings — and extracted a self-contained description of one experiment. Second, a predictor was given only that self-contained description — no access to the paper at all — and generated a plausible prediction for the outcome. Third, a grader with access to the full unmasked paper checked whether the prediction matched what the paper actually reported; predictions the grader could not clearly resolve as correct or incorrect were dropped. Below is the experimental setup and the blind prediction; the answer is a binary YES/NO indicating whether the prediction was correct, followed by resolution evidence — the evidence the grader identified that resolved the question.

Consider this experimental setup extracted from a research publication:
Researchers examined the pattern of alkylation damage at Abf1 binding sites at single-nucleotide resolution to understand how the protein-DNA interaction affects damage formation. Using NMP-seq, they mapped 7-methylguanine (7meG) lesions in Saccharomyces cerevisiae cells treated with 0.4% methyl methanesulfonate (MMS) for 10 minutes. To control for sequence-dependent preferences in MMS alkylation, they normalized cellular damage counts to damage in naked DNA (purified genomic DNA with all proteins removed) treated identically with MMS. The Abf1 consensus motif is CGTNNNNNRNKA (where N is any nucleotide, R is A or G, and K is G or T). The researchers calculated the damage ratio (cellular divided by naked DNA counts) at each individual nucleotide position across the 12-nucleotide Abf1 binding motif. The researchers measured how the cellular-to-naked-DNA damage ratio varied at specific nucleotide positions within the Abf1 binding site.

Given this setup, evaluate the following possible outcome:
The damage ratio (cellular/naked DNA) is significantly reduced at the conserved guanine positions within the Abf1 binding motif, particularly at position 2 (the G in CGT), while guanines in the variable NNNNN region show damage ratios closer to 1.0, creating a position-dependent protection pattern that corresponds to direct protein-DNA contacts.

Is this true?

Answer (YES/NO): NO